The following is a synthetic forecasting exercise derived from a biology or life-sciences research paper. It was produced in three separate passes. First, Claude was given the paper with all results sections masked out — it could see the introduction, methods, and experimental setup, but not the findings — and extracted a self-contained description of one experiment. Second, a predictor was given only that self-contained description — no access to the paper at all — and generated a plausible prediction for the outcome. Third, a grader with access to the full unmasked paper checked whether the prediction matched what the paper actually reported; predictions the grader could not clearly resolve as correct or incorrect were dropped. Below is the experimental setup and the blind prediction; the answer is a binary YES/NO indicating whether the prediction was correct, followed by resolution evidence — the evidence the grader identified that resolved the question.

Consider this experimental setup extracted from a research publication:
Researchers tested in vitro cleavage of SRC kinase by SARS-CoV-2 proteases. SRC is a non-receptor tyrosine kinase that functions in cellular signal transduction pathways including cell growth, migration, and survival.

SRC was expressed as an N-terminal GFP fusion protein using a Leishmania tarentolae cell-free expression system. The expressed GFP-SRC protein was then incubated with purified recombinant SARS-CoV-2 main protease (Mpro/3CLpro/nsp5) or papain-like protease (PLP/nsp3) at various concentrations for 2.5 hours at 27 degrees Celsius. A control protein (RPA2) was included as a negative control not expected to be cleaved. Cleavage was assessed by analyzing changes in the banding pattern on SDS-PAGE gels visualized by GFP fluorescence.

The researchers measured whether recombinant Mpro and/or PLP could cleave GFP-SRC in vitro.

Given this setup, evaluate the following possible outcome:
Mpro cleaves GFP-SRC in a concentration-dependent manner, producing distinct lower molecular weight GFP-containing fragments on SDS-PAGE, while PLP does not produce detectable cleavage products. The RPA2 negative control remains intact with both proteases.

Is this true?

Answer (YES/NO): NO